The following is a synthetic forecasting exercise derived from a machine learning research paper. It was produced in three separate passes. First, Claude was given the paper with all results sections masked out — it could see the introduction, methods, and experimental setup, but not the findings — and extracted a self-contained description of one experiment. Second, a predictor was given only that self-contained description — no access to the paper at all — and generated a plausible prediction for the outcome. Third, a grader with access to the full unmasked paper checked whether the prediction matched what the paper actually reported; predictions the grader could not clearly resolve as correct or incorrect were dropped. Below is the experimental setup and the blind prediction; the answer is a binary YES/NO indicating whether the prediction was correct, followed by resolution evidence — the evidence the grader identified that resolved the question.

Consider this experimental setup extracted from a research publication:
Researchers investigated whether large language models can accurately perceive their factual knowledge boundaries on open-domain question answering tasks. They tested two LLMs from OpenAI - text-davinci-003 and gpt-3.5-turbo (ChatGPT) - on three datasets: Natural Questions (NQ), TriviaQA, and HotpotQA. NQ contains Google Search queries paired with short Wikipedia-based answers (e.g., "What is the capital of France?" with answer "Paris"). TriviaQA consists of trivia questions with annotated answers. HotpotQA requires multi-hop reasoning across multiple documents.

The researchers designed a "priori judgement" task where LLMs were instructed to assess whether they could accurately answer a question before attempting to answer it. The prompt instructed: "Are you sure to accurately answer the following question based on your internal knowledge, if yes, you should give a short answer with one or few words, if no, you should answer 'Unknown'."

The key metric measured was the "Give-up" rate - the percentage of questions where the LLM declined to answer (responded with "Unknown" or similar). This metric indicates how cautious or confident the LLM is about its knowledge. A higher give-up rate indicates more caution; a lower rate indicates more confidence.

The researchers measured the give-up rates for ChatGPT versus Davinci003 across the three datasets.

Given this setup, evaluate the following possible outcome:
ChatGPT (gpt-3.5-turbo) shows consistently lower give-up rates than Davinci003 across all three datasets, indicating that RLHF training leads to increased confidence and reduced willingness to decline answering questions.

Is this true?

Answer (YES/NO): NO